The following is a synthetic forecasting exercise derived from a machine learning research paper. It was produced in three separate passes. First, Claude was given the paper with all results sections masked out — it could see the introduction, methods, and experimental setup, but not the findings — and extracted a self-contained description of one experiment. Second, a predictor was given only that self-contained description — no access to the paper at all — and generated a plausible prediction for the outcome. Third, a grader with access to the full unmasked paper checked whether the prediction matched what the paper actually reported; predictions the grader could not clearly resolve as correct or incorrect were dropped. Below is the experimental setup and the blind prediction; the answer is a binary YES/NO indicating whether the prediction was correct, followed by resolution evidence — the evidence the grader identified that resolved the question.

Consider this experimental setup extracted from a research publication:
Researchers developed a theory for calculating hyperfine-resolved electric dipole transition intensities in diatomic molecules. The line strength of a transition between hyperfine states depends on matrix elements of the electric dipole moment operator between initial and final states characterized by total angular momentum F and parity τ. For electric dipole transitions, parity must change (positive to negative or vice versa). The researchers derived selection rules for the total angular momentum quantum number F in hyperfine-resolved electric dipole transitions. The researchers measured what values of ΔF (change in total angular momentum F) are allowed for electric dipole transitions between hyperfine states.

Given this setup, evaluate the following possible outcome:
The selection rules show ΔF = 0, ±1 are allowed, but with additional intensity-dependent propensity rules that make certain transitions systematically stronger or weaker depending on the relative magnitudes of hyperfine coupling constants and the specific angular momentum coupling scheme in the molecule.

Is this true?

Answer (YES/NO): NO